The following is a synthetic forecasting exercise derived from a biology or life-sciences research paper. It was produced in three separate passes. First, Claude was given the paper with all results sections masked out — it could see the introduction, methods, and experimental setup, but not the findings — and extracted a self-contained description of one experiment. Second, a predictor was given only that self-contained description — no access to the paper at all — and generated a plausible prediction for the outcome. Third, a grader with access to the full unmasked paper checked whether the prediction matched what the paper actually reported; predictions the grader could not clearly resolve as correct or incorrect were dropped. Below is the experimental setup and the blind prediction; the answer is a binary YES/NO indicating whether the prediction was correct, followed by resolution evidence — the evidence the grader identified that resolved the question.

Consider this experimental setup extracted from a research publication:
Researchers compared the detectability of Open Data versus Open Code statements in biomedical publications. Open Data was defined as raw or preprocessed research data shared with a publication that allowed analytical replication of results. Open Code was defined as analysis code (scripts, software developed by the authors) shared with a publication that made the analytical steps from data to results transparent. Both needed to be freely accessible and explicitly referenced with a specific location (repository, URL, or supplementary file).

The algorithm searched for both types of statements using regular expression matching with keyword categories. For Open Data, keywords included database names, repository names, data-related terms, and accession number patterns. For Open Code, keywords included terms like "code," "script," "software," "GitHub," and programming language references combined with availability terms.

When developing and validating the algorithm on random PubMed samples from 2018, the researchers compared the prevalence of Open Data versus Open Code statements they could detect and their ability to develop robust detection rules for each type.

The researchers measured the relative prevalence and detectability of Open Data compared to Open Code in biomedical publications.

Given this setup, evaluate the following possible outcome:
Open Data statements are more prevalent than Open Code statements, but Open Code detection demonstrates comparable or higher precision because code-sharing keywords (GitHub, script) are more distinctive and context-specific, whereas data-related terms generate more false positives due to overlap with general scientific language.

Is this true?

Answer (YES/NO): YES